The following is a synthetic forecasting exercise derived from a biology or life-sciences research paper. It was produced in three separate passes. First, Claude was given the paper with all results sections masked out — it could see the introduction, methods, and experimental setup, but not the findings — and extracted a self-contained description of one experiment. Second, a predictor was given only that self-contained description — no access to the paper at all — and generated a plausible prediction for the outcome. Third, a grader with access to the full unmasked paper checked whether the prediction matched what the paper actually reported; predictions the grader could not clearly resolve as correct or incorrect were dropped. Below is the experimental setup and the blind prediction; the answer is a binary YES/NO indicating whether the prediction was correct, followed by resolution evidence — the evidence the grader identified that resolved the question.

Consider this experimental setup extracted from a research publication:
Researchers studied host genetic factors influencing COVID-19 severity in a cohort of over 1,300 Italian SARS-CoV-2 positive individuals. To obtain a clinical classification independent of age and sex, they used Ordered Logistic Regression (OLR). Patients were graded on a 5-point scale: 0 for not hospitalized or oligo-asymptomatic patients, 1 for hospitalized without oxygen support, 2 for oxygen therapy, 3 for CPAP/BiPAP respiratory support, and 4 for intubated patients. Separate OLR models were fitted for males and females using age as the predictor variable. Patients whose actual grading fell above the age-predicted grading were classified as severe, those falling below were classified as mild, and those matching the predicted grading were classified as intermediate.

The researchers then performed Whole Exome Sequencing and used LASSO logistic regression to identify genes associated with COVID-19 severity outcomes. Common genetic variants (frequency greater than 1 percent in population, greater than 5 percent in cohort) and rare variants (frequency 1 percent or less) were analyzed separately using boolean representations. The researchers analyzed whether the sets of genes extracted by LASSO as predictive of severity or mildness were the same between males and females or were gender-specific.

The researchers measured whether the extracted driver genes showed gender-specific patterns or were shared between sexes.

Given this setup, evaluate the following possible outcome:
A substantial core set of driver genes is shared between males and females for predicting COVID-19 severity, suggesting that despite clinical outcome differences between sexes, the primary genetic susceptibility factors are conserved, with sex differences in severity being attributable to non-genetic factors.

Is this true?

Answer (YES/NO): NO